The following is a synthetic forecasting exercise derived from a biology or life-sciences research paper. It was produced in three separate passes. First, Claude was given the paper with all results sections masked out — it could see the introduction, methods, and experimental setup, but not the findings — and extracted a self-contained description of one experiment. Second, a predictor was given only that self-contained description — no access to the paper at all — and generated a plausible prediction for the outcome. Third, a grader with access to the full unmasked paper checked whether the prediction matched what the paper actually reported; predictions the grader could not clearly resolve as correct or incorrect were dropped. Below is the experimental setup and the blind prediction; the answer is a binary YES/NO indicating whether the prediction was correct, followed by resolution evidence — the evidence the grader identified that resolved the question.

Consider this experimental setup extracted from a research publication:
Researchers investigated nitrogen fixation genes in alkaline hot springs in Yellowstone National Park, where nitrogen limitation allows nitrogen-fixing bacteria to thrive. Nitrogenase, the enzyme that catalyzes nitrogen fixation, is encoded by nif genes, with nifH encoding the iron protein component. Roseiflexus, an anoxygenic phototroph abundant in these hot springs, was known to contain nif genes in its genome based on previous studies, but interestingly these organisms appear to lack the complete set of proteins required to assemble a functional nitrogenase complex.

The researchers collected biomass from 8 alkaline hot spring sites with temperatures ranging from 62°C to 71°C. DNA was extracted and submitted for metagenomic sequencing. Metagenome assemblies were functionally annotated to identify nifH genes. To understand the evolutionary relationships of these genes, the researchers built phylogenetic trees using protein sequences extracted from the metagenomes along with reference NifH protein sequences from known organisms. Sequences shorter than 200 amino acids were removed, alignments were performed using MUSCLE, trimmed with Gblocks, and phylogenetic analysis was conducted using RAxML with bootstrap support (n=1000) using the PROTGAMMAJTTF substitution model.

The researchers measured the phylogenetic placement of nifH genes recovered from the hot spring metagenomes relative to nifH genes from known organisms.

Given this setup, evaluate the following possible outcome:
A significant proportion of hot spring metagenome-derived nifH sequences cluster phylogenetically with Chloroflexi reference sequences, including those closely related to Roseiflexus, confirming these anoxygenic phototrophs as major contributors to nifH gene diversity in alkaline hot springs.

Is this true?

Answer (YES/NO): YES